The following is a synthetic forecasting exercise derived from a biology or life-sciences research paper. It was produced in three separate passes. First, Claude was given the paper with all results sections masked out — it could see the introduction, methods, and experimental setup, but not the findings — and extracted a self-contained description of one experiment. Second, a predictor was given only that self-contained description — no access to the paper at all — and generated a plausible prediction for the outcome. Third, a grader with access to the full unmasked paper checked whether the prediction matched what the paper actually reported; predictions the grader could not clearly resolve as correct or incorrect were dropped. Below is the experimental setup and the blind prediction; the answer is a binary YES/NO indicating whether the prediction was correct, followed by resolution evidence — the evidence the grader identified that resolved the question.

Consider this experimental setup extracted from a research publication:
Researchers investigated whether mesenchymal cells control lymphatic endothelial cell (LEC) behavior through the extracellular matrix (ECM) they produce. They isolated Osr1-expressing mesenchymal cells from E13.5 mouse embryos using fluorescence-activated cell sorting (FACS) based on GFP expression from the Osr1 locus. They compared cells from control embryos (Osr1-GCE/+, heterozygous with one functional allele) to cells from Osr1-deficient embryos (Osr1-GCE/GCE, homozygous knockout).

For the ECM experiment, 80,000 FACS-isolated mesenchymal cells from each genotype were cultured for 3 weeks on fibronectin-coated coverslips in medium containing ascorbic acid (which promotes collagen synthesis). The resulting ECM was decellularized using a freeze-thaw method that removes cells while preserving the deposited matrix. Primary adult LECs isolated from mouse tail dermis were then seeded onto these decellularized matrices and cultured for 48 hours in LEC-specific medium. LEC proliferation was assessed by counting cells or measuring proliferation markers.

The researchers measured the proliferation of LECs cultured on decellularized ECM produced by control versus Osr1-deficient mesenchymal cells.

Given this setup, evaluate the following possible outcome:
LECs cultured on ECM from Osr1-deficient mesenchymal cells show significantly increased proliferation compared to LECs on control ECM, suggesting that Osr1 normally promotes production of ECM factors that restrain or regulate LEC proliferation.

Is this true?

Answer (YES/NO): NO